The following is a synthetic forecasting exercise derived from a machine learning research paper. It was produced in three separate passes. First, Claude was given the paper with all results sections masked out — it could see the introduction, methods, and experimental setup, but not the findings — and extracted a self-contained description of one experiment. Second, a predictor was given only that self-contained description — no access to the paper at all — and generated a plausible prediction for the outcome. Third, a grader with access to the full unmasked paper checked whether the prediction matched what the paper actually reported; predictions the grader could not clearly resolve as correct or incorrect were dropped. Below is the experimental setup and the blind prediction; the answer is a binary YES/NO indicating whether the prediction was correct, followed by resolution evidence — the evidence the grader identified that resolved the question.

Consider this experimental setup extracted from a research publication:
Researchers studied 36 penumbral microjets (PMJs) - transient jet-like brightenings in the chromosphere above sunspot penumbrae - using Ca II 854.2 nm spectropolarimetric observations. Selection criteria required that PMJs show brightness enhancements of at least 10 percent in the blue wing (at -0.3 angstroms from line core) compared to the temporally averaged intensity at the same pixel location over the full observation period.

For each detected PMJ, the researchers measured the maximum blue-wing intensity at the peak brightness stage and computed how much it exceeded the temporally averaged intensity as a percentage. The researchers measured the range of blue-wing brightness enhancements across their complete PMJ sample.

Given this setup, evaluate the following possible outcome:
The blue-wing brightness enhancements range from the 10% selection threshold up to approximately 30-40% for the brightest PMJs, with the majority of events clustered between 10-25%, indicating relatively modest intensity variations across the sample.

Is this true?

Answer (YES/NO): NO